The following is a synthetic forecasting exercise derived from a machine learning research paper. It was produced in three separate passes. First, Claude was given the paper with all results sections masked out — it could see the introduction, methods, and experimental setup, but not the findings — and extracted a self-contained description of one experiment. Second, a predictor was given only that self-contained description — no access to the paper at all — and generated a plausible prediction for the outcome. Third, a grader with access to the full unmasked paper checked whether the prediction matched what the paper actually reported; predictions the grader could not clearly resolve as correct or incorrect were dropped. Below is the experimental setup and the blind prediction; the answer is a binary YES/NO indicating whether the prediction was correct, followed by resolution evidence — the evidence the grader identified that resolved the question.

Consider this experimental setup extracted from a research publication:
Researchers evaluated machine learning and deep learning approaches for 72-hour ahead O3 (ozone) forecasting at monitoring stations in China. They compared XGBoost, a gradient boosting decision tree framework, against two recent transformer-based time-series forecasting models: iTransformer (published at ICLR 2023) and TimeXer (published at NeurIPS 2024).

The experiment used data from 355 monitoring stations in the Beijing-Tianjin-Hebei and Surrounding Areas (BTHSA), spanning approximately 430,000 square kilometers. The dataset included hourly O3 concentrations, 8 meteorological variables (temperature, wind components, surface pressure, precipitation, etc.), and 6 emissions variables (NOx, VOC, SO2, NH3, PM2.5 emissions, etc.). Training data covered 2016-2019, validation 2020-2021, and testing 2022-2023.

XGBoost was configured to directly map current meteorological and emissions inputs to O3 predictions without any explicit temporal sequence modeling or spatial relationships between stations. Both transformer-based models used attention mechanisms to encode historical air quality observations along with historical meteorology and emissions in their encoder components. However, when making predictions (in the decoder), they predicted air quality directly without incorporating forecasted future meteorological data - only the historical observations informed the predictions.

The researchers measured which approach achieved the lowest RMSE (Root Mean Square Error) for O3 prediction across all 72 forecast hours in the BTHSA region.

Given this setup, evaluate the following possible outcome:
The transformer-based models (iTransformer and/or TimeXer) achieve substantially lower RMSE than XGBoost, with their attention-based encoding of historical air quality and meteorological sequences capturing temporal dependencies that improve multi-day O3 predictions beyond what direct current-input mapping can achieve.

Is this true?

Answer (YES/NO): NO